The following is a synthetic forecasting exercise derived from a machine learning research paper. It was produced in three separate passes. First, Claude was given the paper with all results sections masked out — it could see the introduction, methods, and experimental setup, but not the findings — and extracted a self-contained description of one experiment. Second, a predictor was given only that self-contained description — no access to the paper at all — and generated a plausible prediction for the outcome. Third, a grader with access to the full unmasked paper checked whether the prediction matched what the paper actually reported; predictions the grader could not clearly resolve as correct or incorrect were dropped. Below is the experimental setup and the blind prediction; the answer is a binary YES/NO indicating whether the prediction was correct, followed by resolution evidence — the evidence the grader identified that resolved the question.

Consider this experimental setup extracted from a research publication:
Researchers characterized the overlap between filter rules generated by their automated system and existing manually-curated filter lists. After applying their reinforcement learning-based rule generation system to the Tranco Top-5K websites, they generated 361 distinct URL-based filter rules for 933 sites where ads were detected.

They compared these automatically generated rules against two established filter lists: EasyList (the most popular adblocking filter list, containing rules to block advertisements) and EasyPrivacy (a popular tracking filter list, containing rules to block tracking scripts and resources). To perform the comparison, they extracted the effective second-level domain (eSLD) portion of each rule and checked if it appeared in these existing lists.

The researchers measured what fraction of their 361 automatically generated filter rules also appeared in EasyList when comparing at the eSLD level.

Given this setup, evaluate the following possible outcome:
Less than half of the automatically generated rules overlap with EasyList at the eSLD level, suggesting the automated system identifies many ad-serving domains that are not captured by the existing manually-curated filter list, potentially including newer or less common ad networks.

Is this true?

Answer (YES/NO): YES